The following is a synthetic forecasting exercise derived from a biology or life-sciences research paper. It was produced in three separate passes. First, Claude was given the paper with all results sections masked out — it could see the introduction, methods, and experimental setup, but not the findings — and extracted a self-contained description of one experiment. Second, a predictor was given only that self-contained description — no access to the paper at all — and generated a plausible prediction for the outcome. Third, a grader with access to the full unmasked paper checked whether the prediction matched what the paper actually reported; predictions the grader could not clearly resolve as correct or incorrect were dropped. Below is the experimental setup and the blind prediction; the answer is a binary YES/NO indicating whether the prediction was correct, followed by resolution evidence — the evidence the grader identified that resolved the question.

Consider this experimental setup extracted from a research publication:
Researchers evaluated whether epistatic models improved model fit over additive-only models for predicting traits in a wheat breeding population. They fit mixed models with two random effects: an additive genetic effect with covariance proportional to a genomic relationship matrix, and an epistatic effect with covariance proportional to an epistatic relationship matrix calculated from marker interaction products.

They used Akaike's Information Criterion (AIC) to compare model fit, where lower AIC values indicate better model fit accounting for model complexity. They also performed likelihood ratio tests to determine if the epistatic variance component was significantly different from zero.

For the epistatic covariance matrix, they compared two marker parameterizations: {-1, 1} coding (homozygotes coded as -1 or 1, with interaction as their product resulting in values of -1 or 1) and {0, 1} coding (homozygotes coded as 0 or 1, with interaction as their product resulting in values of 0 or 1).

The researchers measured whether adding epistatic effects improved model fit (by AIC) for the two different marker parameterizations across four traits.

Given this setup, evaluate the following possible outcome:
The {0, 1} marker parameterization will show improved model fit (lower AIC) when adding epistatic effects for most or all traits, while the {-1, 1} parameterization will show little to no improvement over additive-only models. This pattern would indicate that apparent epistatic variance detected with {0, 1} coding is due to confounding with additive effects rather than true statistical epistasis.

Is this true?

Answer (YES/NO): NO